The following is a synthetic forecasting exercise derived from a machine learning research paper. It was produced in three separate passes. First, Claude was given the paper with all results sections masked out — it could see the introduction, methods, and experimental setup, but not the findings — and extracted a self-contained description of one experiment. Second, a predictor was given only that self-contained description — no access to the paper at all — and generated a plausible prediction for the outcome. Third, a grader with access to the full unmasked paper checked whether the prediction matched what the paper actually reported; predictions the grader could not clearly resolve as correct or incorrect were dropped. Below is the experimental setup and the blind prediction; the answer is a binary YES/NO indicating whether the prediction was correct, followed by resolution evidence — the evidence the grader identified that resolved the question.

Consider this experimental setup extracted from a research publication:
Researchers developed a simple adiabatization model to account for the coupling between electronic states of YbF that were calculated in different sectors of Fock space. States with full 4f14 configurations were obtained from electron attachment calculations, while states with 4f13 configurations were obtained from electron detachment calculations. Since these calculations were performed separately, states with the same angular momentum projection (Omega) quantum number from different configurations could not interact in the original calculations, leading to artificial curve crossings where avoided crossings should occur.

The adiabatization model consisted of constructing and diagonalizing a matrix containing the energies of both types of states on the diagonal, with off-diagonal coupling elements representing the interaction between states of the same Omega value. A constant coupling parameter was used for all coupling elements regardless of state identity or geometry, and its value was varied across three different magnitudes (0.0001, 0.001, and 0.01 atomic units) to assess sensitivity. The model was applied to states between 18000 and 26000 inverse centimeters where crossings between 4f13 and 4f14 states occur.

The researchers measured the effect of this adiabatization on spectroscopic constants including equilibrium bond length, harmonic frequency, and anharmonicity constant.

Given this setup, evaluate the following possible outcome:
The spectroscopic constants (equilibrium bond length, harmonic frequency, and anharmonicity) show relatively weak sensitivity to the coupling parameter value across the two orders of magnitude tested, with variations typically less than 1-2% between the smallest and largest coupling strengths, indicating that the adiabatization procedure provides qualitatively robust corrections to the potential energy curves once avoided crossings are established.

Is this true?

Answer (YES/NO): NO